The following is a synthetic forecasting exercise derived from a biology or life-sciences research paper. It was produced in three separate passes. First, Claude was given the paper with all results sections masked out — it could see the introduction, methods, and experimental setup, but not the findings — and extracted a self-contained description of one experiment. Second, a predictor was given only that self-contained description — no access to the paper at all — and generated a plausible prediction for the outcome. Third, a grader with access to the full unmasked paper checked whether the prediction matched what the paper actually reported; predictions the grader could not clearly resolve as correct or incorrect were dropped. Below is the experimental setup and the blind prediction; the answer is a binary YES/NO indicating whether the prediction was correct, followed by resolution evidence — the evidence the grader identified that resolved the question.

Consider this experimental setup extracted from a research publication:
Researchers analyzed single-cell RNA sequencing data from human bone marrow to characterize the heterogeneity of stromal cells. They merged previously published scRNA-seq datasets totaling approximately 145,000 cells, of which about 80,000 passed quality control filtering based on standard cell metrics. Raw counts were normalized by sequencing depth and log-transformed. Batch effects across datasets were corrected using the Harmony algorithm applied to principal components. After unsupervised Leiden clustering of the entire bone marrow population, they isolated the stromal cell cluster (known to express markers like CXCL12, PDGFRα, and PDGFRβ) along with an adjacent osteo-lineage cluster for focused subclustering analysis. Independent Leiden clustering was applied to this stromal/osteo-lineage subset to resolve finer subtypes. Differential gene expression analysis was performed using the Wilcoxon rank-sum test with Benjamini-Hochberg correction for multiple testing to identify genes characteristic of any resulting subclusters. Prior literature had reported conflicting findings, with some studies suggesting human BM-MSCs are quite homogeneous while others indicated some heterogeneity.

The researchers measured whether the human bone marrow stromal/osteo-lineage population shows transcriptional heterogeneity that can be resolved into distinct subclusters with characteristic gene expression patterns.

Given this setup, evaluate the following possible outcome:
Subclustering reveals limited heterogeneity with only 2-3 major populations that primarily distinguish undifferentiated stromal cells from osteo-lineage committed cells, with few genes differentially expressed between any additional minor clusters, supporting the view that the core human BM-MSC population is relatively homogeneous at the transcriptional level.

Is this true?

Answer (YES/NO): NO